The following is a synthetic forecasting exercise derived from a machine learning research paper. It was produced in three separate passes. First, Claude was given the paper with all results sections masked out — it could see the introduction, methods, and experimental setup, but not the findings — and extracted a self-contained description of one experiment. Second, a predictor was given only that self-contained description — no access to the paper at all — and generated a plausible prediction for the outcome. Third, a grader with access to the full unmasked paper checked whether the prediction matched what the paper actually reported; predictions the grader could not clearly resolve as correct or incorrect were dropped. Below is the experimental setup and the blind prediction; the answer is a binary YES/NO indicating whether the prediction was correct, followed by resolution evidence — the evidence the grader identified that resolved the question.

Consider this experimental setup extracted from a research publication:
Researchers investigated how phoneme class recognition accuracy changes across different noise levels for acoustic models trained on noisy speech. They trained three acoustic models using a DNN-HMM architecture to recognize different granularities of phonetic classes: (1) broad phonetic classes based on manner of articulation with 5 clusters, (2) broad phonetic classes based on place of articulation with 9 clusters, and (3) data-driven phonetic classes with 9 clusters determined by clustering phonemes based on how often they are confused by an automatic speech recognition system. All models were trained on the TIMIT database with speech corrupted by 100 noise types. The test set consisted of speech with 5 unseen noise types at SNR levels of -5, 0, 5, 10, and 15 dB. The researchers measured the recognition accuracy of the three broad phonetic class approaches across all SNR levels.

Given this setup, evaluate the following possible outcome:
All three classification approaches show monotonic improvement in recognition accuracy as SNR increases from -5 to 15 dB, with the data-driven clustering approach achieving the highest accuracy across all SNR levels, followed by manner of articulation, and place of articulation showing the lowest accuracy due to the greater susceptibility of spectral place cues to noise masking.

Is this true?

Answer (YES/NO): NO